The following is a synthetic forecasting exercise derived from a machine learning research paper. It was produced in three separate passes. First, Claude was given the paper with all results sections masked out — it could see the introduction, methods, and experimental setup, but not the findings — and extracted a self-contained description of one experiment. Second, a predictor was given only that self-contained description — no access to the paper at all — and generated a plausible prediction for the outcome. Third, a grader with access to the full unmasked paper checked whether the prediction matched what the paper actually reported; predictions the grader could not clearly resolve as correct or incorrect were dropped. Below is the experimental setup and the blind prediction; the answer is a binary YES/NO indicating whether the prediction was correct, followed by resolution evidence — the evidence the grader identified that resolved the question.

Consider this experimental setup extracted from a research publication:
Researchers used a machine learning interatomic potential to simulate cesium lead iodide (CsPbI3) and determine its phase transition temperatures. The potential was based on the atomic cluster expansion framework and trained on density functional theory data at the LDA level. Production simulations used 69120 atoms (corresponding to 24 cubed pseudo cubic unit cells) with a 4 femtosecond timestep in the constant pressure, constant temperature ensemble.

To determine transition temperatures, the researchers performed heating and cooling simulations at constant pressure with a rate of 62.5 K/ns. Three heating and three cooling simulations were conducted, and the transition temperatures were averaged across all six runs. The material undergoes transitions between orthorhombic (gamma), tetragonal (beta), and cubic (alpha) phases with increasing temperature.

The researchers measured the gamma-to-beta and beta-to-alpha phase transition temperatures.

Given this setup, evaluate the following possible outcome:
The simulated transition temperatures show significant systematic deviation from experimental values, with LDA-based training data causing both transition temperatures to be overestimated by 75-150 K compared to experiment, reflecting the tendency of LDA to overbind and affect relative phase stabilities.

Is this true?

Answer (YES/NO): NO